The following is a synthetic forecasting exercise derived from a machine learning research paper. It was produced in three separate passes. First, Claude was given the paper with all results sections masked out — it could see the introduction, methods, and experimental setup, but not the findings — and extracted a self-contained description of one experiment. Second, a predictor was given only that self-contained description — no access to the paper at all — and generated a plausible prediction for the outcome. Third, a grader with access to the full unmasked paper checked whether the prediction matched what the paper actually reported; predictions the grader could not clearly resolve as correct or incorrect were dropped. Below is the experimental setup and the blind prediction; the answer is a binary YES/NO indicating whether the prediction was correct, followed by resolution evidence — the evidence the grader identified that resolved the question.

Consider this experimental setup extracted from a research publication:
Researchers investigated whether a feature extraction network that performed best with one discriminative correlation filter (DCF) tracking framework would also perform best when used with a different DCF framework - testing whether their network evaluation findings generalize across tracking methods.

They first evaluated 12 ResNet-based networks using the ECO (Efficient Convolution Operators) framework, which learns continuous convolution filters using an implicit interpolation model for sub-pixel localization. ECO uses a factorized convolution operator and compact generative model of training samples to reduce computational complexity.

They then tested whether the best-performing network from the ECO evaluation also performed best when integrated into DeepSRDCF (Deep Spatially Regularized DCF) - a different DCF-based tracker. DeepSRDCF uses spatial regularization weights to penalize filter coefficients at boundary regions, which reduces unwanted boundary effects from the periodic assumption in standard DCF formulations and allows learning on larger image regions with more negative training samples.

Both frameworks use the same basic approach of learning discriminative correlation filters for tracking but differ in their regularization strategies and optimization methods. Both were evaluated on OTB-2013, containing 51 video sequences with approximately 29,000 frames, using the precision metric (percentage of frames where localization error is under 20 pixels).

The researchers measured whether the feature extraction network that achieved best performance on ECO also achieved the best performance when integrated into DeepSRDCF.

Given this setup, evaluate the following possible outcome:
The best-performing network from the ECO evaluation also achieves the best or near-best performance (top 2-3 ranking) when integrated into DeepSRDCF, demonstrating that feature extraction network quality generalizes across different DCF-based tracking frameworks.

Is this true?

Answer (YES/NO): YES